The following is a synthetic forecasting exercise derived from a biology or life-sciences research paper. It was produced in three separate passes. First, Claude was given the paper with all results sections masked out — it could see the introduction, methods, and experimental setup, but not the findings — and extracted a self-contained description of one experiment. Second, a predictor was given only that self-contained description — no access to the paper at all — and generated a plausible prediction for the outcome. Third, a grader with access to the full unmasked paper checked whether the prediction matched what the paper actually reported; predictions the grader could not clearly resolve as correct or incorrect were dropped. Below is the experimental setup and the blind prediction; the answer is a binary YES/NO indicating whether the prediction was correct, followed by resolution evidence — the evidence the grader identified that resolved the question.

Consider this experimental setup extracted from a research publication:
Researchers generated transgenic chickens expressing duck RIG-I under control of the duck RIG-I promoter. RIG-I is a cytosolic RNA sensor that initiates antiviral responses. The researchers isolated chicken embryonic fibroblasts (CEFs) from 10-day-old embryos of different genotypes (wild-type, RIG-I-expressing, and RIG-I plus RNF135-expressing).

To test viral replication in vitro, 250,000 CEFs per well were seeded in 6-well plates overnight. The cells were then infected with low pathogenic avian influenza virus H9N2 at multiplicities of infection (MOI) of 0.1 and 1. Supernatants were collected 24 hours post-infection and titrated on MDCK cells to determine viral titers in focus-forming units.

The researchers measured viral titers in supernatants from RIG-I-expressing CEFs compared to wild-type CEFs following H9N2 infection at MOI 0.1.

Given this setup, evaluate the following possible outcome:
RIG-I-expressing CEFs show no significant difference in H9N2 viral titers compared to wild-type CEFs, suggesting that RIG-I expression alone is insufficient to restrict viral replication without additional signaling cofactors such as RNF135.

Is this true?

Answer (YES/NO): YES